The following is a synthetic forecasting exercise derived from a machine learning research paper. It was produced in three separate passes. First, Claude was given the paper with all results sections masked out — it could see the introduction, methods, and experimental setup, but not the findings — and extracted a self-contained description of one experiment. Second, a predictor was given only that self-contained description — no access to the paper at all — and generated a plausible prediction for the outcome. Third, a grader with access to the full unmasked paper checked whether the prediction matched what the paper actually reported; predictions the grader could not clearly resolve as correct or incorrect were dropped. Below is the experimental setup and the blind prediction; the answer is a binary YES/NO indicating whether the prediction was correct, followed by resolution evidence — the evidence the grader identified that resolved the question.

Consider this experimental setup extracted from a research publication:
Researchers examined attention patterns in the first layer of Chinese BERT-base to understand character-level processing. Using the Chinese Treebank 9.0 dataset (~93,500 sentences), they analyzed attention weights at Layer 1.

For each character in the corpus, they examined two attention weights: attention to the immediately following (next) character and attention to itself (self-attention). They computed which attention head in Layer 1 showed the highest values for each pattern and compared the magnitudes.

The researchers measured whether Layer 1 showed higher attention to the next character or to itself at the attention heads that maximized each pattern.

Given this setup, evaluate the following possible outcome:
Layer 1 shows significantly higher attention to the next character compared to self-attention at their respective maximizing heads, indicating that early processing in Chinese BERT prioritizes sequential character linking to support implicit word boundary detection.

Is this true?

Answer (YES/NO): NO